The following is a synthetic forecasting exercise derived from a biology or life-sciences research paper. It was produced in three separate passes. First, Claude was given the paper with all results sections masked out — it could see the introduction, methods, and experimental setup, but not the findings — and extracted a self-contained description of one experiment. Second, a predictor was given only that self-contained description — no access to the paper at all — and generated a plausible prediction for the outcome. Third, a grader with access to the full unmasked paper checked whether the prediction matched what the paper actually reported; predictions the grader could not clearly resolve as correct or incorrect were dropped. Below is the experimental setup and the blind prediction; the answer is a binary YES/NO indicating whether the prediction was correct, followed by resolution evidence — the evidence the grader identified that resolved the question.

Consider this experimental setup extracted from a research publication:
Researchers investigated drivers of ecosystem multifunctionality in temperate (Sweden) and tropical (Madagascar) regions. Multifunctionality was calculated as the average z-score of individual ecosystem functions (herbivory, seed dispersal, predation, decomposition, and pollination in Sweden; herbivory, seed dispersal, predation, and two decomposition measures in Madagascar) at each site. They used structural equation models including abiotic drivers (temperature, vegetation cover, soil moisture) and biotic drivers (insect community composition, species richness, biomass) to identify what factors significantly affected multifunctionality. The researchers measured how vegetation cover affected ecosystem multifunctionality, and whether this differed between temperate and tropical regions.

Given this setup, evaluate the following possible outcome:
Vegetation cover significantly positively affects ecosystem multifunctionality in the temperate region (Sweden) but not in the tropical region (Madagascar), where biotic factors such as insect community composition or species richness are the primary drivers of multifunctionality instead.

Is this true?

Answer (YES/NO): NO